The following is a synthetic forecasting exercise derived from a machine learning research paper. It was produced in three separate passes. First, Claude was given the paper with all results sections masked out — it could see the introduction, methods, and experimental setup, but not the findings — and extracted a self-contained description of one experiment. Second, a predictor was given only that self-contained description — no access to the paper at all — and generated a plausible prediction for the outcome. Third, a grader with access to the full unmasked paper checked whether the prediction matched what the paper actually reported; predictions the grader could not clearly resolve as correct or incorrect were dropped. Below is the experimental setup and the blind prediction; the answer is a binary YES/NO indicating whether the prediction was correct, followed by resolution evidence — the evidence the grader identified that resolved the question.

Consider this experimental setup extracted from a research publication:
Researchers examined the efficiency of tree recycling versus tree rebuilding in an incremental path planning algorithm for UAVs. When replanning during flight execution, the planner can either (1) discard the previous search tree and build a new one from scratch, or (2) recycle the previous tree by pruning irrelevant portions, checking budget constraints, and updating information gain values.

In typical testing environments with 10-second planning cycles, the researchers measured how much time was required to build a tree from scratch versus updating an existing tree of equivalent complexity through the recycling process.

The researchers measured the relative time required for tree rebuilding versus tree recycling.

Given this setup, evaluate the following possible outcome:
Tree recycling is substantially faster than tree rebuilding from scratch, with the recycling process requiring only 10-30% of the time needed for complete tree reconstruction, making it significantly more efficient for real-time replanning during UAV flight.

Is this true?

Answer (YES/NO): NO